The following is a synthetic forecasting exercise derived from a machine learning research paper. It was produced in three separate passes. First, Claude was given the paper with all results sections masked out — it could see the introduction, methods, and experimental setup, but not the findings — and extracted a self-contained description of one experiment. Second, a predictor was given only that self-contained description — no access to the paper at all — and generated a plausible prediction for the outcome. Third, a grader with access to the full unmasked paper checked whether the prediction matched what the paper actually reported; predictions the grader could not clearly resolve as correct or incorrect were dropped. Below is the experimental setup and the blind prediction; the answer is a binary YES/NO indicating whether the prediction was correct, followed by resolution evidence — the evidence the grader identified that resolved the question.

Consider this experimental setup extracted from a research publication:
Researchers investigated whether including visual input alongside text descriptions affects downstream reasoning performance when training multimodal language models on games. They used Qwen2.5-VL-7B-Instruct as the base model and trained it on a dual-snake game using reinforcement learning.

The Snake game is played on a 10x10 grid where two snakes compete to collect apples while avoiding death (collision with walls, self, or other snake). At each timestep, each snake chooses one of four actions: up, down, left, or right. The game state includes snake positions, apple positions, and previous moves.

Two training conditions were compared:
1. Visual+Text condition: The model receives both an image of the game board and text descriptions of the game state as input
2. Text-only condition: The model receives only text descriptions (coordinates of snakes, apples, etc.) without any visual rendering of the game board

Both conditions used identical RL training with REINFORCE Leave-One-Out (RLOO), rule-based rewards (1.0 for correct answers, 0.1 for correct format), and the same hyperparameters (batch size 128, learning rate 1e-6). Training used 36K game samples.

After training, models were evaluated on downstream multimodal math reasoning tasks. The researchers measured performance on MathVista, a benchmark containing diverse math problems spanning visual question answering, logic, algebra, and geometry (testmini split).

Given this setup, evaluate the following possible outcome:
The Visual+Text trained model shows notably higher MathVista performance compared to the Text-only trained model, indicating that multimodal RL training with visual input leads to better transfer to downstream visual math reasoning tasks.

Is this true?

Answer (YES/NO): YES